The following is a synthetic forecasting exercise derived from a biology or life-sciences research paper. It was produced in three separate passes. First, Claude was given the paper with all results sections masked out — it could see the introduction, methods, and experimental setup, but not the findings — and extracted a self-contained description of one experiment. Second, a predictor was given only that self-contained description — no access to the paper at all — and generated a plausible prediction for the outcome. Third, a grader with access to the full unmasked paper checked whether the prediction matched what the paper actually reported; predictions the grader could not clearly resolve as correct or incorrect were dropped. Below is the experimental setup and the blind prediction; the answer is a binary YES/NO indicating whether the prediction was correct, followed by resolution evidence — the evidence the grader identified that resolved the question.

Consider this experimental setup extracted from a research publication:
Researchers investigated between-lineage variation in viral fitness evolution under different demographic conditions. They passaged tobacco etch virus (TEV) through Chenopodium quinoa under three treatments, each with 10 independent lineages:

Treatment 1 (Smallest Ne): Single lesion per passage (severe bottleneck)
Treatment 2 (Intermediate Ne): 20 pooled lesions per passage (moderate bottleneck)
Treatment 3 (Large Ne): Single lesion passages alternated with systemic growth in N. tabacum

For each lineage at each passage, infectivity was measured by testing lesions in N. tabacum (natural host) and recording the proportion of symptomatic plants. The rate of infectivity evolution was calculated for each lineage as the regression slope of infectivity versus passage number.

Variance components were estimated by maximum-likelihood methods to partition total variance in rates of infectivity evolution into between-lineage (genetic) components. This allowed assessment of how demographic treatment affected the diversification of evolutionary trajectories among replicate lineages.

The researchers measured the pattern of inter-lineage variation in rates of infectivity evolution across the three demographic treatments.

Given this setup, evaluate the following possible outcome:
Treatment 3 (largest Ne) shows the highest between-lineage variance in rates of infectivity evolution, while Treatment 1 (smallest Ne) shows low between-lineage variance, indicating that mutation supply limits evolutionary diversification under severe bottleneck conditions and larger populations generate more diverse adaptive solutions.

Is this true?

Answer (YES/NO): NO